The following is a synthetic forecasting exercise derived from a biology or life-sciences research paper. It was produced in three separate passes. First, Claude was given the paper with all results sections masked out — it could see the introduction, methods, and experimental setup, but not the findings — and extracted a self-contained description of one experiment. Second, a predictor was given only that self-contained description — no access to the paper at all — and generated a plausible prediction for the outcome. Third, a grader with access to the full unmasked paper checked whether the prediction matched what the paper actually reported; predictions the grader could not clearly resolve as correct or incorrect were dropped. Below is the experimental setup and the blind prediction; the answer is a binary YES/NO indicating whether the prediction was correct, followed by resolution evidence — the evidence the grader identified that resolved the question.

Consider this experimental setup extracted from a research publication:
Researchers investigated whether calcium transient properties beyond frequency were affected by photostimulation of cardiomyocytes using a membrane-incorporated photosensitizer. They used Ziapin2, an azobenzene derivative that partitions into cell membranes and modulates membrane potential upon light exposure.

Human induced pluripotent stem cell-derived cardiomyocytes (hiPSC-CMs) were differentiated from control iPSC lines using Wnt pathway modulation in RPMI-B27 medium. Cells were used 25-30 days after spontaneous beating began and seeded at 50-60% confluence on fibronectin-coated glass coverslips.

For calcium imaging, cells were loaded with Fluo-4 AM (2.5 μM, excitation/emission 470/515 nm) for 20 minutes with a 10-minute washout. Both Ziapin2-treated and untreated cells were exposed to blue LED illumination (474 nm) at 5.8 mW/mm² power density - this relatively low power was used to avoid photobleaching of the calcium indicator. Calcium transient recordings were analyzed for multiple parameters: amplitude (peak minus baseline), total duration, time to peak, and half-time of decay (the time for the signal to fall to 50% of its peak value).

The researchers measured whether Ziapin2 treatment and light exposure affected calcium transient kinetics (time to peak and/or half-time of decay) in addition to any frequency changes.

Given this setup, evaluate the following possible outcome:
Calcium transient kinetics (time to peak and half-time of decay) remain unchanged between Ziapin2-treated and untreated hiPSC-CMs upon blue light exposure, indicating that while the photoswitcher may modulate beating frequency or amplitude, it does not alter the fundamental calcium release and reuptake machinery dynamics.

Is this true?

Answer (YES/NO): YES